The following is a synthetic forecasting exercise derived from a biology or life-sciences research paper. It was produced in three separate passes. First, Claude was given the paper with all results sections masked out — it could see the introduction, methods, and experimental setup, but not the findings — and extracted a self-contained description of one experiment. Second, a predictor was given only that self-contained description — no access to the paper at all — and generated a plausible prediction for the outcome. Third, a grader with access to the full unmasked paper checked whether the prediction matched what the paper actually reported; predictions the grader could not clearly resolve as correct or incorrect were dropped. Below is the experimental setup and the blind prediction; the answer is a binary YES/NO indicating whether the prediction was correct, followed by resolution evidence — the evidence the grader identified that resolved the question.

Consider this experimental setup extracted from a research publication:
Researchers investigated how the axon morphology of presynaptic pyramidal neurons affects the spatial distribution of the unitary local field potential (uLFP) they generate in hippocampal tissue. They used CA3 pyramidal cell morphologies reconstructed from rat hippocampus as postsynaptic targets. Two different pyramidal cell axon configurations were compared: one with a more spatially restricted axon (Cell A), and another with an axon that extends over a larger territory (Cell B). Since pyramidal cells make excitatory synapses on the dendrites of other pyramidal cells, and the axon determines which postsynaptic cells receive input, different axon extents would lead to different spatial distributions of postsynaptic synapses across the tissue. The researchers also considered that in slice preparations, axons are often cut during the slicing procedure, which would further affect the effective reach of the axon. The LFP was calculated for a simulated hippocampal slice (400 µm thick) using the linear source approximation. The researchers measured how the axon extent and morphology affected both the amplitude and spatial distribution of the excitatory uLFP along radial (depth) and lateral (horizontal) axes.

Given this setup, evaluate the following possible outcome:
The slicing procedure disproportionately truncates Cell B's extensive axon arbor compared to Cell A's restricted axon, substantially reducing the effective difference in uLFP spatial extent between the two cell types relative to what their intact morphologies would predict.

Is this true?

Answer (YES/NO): NO